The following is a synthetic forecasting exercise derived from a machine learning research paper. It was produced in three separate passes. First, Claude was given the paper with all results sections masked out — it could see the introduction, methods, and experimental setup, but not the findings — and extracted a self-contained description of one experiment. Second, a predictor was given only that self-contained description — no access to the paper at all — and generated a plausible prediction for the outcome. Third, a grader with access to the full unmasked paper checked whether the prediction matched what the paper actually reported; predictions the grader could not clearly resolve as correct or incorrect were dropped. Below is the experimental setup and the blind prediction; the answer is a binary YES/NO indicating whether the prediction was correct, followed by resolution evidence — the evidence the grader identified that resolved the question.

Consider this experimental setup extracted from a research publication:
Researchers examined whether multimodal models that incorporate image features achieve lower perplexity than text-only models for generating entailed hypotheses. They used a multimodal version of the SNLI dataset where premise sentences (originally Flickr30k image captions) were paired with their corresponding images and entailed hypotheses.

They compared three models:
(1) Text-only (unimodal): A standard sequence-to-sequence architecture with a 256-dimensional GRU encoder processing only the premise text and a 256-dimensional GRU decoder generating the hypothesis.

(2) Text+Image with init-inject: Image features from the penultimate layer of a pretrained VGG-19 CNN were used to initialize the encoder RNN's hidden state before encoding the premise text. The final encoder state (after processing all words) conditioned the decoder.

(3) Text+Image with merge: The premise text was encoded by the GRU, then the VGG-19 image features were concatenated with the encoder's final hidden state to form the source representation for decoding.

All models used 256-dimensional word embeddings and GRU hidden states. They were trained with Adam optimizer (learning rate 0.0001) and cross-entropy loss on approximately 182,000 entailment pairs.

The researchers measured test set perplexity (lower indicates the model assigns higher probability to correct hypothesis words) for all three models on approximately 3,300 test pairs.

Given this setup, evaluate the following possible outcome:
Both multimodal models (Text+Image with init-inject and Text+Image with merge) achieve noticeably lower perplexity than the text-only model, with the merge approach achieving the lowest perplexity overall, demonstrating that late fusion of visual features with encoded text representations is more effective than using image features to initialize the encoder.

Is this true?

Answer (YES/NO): NO